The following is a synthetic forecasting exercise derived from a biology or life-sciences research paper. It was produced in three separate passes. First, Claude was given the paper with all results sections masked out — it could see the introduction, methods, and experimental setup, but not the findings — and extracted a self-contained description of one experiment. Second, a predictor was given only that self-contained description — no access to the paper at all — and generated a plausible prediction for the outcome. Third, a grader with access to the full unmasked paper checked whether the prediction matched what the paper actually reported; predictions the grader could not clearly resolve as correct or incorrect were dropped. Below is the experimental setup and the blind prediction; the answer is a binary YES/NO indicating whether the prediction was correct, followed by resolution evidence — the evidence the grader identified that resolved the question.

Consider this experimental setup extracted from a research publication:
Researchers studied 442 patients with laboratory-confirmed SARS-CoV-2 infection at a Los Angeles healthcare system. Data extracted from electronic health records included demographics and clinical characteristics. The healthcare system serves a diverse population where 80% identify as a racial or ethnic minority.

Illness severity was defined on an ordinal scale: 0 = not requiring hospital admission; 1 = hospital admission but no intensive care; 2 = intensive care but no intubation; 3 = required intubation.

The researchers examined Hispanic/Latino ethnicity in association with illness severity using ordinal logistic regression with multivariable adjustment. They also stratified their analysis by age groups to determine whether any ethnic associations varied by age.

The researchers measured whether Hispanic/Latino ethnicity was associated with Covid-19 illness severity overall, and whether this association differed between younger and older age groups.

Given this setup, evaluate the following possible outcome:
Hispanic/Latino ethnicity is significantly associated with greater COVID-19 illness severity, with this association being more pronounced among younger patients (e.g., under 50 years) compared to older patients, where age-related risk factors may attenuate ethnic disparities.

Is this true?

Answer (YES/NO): NO